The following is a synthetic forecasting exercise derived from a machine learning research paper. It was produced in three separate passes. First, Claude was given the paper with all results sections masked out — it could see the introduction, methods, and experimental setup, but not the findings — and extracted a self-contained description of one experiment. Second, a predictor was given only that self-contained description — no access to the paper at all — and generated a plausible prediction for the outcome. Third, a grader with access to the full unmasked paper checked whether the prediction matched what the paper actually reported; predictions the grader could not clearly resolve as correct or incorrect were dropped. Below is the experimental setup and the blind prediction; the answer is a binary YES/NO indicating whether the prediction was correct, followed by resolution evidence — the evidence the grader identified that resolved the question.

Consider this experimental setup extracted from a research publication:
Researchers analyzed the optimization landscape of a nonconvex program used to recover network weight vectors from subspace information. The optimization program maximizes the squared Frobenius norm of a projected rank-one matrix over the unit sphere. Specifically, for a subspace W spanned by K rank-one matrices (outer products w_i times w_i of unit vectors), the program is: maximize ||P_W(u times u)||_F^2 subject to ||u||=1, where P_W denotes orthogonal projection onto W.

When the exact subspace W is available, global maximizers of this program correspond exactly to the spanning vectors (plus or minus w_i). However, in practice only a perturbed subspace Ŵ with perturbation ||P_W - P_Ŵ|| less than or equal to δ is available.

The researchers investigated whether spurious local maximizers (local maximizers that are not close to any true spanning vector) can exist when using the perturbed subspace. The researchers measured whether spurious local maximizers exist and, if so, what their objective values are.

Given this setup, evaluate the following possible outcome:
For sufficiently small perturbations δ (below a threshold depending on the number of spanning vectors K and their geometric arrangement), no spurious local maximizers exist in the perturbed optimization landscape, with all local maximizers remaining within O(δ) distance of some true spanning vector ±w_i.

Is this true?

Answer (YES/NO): NO